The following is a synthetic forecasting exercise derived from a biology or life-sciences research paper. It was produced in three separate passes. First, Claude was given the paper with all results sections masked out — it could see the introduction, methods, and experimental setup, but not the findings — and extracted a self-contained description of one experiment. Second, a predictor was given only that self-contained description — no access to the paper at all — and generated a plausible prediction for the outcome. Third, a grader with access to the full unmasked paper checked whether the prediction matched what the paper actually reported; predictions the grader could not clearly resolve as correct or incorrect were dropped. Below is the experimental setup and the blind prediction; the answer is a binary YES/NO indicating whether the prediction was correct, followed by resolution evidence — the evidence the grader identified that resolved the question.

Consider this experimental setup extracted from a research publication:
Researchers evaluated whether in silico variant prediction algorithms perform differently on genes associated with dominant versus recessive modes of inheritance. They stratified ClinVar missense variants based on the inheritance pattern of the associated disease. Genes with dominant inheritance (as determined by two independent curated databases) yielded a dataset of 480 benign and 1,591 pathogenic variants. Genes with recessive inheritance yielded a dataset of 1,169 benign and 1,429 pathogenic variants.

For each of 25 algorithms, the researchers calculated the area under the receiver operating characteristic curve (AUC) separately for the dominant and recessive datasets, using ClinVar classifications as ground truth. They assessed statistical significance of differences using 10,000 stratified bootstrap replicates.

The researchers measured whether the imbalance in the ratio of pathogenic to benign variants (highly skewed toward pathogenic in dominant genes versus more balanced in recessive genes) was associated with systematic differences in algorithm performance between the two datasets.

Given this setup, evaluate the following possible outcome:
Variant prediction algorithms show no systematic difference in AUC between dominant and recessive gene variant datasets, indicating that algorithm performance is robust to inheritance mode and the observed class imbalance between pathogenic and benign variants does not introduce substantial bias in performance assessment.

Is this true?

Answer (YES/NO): YES